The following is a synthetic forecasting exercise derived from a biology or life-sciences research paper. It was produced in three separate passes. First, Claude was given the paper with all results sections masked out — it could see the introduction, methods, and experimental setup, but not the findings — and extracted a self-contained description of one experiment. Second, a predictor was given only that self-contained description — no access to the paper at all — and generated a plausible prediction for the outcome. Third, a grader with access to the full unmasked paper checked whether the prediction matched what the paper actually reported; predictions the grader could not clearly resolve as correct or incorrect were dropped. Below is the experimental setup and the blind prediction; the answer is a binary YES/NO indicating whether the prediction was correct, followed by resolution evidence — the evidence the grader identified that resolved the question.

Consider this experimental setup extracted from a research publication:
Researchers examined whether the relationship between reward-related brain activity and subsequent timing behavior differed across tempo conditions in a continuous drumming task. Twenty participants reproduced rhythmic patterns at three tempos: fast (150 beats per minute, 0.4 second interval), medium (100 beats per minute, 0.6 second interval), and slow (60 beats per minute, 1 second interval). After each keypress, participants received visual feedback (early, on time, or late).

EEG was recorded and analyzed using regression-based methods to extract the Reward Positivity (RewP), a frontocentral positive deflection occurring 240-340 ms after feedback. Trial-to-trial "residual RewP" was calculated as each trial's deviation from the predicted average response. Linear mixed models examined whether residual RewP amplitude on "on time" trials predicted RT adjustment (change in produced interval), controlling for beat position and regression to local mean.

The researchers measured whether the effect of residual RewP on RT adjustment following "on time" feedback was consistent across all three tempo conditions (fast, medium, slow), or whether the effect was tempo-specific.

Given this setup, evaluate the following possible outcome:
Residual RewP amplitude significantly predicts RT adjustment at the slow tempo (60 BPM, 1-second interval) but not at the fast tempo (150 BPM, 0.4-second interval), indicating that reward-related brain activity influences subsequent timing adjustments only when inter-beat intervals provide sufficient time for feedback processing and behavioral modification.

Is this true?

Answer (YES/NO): YES